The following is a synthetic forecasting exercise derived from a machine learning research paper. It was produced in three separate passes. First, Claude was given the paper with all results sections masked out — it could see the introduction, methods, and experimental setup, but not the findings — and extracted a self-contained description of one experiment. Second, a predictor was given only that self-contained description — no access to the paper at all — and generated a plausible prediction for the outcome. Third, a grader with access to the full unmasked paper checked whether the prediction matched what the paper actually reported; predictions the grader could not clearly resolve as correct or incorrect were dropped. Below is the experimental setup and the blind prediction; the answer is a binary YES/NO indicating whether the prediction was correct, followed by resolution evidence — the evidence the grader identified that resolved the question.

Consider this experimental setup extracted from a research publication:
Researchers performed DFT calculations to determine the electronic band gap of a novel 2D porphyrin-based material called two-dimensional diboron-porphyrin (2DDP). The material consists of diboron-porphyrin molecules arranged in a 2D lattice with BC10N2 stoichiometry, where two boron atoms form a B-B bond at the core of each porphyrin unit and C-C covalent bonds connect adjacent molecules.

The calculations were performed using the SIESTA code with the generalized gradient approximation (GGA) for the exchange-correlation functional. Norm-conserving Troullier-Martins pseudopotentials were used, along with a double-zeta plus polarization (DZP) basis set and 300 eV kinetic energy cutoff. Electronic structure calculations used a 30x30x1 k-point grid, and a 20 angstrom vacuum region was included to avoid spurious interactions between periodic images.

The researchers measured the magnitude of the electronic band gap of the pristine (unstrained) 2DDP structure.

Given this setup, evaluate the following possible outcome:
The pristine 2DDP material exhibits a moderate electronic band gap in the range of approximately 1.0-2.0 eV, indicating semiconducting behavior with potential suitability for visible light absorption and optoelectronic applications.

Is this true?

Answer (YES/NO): NO